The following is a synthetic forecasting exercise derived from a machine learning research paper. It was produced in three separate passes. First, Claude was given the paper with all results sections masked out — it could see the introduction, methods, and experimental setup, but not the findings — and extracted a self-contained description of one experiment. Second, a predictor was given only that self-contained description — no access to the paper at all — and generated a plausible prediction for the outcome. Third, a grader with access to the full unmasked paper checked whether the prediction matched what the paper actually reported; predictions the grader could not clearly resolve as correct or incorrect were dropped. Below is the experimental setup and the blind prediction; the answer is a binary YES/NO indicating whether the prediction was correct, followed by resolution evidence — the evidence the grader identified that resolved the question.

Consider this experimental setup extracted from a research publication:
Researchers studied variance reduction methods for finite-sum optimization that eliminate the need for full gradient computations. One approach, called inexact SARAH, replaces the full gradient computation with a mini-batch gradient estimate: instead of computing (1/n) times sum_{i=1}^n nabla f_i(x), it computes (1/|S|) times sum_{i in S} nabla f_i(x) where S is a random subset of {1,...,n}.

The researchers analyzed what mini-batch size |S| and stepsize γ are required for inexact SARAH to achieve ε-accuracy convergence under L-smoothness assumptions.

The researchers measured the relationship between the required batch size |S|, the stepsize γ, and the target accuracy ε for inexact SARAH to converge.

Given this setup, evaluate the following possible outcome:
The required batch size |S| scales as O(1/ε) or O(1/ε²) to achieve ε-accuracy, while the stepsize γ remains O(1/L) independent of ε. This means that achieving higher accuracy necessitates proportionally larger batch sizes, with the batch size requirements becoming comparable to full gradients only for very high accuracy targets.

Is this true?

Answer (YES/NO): NO